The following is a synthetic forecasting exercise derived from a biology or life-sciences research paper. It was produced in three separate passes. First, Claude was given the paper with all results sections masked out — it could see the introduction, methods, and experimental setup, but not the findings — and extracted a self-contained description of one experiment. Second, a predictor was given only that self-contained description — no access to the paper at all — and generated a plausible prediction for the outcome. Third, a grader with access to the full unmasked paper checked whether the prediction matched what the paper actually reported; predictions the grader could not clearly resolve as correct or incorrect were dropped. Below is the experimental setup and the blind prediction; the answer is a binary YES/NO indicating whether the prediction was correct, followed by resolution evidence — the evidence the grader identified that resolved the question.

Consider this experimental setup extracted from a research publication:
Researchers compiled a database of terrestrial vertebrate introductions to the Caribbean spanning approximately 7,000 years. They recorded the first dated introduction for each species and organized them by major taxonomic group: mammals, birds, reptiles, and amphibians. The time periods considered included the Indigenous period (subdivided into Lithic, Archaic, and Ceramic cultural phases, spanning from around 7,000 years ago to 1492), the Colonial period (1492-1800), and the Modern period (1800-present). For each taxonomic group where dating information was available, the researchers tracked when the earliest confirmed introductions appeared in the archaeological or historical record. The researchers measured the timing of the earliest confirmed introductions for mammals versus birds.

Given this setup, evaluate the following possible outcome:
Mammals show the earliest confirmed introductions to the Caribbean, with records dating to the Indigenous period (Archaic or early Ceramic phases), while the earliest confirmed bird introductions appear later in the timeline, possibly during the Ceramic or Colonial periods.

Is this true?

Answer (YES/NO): YES